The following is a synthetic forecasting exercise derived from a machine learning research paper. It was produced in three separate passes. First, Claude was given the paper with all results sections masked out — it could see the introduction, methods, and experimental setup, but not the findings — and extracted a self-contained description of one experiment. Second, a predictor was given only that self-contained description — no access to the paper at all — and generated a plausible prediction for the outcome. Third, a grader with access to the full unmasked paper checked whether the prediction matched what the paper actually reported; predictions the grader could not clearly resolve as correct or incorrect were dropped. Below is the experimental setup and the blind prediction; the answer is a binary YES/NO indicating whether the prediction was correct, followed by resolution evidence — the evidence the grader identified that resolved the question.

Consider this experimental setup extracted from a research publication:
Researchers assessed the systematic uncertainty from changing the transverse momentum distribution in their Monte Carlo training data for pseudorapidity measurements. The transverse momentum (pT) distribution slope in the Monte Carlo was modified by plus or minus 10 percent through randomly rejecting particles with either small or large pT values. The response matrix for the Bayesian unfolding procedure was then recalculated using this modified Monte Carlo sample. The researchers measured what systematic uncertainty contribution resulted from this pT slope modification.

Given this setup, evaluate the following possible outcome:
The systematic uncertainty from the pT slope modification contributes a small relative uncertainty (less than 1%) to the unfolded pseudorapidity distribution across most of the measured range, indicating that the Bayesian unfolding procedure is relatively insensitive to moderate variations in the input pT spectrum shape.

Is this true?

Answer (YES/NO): NO